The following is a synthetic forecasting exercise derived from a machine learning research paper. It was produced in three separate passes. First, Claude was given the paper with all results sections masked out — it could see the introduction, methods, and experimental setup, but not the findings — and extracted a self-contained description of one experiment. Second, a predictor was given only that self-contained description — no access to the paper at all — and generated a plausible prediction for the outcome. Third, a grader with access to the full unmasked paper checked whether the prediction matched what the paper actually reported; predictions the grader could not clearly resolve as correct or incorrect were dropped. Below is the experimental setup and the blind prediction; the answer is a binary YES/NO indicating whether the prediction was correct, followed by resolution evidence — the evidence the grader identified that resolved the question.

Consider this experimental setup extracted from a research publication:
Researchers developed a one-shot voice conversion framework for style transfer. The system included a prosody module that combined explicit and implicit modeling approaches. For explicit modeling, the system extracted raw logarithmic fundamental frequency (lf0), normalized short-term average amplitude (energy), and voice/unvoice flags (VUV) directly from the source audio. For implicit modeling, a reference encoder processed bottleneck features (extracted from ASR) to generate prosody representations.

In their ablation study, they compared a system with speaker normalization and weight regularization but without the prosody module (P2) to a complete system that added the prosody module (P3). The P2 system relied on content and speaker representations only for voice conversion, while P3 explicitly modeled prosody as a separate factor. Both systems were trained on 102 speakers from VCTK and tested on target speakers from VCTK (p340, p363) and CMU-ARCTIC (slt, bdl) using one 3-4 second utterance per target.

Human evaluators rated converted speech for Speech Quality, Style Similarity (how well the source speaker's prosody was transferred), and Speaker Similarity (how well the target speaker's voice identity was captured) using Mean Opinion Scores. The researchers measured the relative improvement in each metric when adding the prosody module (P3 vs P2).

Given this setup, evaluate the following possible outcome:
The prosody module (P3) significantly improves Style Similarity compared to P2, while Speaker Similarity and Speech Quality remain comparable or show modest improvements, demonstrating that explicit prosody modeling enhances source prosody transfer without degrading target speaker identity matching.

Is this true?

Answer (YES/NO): YES